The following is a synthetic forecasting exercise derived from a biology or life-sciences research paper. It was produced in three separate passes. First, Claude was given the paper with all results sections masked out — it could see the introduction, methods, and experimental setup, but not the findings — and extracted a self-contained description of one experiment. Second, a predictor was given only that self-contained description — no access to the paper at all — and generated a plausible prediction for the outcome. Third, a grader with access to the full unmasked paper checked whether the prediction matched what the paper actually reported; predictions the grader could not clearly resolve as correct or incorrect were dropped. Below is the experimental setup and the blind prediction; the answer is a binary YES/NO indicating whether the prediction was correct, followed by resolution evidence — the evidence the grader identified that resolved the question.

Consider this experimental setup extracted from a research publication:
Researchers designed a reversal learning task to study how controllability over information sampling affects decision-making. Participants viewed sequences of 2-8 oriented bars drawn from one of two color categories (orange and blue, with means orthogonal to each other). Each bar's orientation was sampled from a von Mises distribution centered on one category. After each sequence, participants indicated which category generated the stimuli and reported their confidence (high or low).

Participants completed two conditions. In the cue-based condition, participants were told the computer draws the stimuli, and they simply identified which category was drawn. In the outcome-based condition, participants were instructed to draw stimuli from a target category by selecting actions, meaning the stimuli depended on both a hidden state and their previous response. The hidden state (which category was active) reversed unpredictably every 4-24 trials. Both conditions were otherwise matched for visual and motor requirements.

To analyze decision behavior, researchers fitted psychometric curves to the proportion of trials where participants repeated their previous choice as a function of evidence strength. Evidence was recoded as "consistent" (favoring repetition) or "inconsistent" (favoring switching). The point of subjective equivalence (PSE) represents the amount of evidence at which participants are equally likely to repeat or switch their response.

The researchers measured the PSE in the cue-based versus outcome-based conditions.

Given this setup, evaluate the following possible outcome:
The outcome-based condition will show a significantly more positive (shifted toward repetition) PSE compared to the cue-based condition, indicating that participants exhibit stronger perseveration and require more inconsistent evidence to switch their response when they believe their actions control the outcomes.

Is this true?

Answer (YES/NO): YES